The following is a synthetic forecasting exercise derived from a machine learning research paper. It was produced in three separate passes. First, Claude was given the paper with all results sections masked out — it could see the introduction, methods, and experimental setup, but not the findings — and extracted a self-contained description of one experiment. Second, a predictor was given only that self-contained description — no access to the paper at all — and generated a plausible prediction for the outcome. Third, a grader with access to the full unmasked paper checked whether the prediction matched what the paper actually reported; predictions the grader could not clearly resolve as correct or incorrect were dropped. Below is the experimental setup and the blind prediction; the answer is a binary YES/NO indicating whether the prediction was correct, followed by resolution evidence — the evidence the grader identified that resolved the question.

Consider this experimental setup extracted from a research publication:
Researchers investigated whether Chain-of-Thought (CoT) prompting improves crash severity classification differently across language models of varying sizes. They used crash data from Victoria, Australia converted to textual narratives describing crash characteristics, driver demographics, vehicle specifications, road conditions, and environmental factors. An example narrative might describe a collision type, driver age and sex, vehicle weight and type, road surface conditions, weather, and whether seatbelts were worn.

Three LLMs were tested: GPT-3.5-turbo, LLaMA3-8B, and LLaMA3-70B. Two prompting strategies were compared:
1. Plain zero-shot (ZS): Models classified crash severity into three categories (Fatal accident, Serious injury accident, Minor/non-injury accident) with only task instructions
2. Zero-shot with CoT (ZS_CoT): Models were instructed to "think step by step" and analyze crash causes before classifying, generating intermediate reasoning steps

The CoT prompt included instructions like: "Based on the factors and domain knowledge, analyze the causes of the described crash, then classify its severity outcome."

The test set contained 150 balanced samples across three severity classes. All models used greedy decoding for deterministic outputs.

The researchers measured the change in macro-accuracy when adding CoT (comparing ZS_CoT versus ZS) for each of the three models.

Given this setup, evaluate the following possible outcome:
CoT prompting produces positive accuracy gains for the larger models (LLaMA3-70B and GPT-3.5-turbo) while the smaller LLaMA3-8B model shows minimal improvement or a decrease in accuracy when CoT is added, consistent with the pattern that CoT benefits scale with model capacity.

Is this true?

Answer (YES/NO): NO